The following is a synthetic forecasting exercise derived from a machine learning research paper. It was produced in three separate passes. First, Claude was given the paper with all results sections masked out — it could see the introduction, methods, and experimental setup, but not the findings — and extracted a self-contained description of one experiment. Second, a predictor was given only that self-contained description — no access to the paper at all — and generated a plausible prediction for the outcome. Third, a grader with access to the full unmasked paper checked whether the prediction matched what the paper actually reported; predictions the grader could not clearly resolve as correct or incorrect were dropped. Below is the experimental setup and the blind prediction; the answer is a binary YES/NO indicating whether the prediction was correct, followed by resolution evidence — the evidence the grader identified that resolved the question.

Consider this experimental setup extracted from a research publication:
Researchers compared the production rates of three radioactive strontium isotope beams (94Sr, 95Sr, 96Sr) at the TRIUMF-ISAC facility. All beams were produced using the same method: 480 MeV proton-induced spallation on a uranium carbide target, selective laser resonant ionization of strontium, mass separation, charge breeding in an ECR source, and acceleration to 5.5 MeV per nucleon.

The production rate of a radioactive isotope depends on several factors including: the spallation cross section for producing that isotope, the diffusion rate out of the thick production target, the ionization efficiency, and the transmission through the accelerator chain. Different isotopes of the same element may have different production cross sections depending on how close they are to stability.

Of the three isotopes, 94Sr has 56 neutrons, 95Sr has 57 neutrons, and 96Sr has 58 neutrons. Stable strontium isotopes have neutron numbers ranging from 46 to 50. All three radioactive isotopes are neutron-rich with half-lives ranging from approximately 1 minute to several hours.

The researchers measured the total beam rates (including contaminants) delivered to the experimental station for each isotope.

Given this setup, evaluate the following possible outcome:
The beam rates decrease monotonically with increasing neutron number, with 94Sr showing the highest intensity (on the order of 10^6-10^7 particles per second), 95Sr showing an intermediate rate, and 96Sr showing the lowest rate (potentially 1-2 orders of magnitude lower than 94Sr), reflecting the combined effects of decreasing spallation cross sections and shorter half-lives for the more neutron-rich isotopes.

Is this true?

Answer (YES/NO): NO